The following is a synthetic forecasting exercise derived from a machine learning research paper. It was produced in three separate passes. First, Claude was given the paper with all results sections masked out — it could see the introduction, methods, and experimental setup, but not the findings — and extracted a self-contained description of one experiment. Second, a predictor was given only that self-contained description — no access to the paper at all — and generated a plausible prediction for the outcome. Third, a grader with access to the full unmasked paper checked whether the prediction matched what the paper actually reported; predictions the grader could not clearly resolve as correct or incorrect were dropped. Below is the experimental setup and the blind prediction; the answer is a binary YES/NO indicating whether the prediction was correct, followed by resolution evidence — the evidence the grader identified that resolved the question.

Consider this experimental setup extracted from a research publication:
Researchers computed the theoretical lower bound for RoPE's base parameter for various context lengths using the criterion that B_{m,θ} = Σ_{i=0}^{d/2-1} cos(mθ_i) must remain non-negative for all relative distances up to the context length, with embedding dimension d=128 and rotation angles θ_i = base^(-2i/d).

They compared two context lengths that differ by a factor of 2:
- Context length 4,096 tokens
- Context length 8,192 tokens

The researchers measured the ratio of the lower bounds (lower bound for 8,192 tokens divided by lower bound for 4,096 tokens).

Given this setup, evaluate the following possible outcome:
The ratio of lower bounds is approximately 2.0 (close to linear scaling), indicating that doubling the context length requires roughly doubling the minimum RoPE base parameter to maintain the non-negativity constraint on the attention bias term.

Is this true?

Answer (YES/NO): NO